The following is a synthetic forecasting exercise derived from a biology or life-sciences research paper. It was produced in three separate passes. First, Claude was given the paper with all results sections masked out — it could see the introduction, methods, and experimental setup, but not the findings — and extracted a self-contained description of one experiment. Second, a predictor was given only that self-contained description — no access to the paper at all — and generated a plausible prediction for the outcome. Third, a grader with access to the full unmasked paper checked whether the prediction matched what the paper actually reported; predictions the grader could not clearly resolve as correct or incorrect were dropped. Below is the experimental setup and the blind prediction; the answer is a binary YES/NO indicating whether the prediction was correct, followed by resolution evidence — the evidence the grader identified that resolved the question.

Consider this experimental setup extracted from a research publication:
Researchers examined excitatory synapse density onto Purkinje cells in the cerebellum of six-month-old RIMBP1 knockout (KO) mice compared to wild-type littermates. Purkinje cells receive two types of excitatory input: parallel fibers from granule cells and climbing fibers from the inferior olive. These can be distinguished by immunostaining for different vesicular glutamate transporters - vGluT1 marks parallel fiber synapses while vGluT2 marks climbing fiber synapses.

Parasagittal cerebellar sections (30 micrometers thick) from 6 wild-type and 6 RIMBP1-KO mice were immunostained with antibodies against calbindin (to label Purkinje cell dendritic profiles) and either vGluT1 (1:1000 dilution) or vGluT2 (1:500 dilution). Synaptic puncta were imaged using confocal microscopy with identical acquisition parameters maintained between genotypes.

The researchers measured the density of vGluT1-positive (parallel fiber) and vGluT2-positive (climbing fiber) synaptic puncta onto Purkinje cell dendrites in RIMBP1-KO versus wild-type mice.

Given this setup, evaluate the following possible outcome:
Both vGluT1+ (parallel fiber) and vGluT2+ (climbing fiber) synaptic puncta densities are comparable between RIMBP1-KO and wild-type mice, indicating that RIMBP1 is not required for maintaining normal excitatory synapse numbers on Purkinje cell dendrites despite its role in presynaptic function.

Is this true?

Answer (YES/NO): NO